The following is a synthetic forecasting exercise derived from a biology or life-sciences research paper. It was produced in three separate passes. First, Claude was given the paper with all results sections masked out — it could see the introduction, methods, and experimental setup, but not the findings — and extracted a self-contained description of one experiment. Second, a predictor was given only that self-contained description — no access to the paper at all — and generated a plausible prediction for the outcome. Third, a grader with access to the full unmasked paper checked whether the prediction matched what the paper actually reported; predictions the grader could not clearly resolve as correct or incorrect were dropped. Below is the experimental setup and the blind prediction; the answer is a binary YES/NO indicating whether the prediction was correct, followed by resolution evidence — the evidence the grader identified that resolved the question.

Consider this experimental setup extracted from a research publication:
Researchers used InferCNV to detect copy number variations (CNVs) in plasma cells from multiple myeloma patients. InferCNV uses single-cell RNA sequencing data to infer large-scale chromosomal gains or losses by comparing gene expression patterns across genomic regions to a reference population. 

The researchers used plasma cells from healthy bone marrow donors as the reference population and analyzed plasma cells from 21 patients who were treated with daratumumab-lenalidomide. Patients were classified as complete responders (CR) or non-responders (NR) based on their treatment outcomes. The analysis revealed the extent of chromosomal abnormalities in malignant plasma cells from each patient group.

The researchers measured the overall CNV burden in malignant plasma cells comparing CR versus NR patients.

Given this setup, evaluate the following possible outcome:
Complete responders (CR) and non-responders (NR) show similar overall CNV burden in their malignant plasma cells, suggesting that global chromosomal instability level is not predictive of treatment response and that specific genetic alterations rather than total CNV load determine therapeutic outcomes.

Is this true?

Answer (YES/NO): NO